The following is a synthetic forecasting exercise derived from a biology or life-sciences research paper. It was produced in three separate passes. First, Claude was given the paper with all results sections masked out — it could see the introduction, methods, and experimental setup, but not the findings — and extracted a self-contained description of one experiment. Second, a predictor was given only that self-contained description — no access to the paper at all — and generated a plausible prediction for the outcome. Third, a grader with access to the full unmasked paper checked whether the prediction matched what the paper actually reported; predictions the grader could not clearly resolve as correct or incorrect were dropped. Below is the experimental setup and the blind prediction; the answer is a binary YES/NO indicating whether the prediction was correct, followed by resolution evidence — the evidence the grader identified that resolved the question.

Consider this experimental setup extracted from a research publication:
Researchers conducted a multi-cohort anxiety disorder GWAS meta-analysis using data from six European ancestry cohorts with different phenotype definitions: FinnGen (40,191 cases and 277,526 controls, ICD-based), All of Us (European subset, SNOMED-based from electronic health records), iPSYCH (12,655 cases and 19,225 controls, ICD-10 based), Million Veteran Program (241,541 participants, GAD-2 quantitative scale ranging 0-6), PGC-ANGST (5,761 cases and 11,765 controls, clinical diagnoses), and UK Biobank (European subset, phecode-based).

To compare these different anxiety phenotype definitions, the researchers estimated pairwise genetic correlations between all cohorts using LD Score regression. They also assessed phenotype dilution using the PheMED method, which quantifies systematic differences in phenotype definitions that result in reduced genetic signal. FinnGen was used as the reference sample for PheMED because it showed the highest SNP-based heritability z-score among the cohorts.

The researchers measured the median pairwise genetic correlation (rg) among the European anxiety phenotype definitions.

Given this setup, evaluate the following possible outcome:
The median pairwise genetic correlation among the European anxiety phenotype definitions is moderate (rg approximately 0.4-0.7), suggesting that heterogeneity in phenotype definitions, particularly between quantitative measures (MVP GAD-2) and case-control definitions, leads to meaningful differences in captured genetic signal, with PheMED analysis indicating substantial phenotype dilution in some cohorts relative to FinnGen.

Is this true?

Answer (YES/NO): NO